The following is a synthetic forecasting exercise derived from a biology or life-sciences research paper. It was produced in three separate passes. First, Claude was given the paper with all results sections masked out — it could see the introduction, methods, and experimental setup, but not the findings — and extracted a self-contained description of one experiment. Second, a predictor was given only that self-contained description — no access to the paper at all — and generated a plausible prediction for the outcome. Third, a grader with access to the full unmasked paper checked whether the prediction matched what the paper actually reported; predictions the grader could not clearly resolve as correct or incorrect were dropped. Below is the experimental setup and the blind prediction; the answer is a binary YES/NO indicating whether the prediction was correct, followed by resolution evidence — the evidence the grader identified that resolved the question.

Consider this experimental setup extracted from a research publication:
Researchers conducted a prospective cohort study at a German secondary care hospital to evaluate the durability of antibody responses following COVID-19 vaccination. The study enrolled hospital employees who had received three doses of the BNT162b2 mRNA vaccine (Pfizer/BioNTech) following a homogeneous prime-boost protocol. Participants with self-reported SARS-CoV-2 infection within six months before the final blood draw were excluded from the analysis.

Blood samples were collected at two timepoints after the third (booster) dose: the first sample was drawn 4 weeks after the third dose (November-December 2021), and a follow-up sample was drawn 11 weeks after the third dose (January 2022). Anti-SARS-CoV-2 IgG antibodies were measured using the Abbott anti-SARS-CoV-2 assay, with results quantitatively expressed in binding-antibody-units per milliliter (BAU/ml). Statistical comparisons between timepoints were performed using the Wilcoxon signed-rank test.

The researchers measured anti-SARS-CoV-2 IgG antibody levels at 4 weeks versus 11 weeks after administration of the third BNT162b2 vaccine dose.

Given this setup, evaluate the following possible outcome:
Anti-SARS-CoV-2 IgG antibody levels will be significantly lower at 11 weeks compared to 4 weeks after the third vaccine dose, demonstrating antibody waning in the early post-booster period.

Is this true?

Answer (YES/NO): YES